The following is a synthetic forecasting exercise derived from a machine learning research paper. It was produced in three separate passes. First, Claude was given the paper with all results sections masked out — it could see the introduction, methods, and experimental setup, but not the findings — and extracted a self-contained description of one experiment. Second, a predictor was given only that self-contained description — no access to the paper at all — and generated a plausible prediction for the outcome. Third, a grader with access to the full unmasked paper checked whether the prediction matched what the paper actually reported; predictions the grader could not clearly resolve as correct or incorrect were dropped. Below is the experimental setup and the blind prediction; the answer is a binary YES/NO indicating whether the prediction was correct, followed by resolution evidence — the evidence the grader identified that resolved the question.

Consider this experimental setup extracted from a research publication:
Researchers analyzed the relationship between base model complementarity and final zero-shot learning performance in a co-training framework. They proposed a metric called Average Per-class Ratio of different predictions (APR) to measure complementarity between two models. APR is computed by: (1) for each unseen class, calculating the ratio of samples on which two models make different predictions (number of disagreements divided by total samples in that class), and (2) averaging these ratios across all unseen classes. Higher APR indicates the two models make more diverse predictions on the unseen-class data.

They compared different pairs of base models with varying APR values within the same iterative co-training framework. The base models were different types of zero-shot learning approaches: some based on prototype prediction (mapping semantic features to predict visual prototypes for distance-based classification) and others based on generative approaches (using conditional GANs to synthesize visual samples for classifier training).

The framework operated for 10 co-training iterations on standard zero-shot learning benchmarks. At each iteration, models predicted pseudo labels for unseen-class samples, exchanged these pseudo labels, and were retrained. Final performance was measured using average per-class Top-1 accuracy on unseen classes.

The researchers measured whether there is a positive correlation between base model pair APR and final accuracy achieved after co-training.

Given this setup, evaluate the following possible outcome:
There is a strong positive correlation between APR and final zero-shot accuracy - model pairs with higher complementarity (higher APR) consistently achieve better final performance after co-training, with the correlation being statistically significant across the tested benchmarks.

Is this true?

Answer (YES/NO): NO